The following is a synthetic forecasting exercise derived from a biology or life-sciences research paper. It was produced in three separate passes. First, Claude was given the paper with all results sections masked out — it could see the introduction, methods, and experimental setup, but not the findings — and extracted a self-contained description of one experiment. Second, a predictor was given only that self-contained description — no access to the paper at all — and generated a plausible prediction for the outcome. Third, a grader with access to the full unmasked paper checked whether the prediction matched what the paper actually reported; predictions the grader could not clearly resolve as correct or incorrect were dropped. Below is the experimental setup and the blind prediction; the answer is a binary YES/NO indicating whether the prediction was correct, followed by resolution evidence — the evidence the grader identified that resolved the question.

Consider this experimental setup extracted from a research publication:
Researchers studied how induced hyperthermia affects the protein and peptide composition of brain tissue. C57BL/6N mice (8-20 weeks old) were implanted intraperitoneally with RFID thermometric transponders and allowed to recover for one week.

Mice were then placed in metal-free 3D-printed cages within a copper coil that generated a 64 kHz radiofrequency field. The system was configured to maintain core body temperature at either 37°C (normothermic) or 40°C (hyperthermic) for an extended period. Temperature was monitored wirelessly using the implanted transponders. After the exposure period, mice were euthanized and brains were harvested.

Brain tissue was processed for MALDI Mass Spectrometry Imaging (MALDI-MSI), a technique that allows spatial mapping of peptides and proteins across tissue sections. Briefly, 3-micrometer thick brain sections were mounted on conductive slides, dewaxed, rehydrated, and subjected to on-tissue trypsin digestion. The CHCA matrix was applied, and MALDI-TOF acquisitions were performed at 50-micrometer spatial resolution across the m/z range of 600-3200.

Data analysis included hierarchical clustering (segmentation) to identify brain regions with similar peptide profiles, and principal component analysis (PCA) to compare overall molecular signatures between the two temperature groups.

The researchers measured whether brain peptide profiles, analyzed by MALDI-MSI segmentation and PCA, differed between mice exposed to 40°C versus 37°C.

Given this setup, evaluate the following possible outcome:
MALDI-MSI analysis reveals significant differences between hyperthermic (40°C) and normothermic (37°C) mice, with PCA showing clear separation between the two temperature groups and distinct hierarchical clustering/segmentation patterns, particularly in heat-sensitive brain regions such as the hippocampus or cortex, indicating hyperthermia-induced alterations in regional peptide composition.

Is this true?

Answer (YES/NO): NO